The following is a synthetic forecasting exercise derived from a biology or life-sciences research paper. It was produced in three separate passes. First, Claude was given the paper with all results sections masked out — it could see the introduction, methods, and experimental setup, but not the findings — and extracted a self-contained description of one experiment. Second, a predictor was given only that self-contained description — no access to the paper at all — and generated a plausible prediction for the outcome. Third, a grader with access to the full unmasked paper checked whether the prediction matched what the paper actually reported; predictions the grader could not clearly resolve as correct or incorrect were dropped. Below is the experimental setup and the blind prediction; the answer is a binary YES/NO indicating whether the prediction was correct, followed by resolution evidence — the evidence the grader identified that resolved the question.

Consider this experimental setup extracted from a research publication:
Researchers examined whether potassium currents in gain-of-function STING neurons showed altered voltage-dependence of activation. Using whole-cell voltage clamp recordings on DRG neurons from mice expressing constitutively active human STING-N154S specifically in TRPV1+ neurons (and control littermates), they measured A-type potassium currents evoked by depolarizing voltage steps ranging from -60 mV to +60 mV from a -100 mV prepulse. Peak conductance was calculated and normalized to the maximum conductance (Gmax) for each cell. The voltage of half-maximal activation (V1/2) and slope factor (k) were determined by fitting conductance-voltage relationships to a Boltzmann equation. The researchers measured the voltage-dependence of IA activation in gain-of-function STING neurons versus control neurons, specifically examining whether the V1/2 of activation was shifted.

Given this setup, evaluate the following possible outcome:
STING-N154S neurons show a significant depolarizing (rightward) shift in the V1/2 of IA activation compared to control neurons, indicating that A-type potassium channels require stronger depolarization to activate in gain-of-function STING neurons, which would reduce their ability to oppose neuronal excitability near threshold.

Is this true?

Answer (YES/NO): NO